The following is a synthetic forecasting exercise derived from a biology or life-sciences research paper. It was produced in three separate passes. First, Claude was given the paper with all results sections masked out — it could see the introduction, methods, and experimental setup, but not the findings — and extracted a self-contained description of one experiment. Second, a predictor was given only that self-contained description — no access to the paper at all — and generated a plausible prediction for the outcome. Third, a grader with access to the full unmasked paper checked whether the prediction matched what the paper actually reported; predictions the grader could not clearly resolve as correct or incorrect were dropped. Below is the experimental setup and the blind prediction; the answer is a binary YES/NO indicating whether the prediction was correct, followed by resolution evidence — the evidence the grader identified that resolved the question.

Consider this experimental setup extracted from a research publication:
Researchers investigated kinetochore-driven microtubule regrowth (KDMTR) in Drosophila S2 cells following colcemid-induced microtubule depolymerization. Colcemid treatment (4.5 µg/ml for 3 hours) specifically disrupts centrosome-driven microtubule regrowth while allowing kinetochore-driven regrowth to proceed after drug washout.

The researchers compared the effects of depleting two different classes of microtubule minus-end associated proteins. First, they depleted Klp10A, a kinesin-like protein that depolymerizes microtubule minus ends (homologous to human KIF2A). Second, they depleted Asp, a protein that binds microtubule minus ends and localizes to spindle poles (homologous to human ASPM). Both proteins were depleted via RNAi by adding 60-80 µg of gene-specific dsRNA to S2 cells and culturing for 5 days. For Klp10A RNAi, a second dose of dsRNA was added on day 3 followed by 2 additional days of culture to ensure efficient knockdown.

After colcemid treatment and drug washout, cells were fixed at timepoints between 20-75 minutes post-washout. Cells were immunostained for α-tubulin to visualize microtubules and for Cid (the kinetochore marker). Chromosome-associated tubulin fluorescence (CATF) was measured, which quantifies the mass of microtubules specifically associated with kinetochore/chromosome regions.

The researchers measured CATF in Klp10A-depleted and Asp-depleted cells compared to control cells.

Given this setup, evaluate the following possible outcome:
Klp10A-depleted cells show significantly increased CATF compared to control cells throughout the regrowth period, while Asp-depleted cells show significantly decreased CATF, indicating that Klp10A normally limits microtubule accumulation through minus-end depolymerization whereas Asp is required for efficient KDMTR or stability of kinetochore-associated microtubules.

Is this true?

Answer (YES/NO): NO